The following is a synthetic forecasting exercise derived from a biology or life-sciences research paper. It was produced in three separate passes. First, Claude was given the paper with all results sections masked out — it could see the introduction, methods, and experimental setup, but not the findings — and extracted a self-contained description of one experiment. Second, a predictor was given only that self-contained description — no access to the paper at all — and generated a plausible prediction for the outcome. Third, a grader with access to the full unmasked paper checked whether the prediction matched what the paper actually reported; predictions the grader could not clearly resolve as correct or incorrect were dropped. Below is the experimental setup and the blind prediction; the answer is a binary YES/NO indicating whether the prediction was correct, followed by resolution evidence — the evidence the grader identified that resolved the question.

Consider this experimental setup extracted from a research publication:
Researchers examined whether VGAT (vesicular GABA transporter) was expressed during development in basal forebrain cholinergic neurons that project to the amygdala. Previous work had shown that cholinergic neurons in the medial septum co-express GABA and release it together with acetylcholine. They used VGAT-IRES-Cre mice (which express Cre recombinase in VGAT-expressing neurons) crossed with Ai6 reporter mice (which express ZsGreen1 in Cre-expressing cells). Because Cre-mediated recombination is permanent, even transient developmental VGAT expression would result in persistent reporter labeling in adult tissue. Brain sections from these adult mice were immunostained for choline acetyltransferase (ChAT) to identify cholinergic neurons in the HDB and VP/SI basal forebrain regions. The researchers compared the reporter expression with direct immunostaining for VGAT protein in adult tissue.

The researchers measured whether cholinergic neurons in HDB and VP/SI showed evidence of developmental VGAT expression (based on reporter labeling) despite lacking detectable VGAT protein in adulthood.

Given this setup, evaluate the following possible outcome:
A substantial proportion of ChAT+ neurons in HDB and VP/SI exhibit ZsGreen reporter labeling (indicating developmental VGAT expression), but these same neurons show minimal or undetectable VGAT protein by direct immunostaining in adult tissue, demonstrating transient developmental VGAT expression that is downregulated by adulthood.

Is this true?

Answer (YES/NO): YES